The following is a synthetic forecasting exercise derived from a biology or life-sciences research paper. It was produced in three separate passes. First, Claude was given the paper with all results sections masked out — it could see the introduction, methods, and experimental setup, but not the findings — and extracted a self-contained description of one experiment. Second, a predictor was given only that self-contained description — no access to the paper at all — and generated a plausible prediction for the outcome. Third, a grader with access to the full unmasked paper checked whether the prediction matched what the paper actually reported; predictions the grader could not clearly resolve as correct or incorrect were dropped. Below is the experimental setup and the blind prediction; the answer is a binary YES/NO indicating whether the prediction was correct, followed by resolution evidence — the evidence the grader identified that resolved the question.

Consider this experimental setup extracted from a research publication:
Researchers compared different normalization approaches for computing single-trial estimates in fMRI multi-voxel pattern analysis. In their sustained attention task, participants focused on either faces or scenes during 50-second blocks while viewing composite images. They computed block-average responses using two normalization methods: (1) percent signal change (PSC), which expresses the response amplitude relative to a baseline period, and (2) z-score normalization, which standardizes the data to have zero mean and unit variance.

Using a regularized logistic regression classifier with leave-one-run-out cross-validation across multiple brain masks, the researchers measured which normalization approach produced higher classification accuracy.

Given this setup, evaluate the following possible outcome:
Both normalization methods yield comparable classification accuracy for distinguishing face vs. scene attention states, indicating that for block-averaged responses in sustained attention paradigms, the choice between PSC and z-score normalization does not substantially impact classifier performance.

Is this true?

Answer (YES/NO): NO